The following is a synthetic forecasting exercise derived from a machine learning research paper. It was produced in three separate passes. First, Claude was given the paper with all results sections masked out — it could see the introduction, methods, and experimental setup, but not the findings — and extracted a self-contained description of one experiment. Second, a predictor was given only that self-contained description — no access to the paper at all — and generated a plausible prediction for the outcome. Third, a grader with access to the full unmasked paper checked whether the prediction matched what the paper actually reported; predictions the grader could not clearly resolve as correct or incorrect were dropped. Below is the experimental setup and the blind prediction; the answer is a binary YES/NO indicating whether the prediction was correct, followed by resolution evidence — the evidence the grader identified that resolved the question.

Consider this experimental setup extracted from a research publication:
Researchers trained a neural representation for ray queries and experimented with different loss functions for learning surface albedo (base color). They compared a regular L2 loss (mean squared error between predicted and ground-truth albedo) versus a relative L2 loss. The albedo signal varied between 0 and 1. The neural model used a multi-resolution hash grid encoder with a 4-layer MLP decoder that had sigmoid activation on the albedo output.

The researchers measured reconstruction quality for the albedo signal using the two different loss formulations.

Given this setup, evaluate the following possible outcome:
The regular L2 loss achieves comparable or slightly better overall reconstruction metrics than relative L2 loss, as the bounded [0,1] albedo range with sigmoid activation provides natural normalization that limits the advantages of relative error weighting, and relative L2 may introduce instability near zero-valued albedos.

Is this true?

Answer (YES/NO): NO